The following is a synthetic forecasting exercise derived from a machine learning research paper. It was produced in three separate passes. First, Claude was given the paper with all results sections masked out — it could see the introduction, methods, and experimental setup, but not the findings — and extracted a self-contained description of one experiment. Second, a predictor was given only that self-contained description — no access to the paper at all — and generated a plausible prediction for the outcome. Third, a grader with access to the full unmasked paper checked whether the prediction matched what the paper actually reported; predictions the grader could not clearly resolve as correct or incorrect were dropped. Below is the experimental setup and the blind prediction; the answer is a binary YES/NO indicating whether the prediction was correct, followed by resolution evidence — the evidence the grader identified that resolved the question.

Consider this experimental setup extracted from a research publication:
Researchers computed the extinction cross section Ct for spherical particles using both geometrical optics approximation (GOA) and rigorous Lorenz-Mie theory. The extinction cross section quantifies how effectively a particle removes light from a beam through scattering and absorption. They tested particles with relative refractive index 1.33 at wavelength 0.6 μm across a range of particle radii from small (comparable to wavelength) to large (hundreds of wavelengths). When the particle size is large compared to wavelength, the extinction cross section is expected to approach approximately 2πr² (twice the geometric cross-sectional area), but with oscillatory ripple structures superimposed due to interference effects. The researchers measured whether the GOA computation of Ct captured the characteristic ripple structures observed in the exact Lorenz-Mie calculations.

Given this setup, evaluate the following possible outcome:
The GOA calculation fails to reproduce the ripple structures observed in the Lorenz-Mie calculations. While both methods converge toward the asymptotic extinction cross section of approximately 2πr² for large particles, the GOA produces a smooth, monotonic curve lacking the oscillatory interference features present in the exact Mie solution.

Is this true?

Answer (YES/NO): NO